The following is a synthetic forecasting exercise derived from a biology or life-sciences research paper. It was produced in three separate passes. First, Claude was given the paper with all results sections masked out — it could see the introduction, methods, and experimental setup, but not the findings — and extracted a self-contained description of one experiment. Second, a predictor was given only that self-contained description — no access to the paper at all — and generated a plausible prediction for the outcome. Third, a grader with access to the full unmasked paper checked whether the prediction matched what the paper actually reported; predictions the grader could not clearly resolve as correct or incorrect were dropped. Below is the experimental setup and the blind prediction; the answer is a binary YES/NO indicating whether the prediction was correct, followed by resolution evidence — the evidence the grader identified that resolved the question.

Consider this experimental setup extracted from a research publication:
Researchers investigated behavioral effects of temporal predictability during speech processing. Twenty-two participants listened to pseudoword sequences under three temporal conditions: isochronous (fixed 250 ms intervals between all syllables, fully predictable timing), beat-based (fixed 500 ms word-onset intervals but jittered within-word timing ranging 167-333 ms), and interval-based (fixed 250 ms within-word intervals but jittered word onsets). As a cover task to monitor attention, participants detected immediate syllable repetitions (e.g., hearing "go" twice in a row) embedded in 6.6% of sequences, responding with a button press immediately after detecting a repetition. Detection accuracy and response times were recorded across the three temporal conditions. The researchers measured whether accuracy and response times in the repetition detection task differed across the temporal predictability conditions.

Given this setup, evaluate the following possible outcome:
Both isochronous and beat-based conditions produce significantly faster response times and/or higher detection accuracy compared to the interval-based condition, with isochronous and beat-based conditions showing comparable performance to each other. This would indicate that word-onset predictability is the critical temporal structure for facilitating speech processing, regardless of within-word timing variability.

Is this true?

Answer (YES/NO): NO